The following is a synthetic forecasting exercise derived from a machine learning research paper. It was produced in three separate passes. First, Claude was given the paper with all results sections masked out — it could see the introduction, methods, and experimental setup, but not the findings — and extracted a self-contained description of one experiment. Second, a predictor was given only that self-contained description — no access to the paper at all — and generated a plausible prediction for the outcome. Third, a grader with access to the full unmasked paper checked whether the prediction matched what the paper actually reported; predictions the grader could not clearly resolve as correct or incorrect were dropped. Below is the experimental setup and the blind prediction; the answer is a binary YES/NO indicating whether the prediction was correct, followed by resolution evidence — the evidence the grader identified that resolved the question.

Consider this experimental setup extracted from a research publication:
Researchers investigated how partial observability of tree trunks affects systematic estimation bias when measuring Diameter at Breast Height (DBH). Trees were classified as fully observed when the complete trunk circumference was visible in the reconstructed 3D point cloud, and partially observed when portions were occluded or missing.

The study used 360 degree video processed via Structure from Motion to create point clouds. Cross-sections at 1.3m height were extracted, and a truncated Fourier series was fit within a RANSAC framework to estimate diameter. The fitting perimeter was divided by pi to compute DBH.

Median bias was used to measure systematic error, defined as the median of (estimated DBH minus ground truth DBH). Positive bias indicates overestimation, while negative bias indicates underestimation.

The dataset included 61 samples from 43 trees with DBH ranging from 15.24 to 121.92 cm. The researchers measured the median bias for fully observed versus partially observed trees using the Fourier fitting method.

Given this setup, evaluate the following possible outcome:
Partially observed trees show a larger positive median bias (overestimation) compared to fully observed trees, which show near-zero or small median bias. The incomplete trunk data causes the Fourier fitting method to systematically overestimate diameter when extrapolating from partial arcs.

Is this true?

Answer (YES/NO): NO